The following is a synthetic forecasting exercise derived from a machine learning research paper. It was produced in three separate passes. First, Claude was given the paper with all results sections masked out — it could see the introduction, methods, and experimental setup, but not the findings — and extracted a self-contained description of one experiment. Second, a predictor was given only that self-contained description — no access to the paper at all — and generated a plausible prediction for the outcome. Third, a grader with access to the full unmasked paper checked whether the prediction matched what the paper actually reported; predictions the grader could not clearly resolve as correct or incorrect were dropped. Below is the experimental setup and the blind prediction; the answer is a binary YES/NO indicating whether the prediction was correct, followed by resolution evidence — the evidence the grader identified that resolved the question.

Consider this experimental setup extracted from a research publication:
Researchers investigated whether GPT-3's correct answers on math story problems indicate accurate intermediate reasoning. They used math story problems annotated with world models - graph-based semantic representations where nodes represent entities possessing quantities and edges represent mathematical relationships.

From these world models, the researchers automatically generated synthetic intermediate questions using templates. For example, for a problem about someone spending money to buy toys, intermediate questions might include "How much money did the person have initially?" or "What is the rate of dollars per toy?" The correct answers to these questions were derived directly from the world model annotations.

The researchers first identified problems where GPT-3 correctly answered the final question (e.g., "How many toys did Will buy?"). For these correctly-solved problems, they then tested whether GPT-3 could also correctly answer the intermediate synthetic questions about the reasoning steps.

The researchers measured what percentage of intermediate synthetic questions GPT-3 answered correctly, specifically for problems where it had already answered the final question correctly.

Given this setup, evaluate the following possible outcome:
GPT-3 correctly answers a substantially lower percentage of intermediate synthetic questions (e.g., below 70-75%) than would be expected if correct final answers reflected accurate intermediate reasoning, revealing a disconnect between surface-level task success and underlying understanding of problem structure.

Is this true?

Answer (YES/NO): YES